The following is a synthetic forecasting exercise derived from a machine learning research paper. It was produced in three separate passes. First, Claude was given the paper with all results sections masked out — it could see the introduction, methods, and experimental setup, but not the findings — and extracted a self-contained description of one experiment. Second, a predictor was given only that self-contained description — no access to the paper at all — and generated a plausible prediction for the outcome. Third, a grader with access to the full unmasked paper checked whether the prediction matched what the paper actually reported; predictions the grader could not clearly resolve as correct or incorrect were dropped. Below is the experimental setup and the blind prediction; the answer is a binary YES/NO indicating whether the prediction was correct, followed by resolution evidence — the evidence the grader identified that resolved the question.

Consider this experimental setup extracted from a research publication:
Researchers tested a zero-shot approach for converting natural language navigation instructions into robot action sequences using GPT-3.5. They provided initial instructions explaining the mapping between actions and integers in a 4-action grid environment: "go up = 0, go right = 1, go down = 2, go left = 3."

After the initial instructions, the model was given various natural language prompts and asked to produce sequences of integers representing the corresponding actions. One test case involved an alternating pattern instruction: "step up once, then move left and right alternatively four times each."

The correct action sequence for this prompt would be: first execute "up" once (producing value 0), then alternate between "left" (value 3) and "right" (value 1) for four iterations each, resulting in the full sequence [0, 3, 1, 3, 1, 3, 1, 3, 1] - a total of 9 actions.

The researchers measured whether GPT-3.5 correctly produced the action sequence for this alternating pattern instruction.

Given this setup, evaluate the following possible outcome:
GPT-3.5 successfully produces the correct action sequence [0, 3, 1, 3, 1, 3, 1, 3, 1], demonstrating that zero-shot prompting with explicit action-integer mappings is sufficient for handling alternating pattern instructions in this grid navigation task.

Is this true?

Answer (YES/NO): YES